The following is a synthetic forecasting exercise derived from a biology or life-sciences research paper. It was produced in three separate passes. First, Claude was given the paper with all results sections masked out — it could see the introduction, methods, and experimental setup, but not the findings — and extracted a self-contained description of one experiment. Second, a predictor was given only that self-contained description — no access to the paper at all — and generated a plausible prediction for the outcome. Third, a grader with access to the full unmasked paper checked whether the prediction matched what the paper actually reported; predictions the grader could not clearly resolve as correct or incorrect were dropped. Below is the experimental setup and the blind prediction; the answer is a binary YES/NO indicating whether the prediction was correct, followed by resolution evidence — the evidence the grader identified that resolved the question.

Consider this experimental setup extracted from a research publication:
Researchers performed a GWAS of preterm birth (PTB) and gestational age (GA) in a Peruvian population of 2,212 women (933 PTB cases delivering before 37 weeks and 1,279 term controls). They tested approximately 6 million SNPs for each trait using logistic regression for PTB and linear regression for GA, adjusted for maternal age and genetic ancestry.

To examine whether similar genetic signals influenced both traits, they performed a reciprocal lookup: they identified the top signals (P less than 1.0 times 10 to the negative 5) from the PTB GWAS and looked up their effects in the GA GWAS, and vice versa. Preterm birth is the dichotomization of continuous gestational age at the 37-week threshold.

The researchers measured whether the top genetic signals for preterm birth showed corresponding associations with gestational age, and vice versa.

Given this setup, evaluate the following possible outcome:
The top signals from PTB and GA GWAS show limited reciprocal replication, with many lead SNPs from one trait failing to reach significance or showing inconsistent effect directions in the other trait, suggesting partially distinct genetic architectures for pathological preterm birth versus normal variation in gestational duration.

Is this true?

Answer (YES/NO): NO